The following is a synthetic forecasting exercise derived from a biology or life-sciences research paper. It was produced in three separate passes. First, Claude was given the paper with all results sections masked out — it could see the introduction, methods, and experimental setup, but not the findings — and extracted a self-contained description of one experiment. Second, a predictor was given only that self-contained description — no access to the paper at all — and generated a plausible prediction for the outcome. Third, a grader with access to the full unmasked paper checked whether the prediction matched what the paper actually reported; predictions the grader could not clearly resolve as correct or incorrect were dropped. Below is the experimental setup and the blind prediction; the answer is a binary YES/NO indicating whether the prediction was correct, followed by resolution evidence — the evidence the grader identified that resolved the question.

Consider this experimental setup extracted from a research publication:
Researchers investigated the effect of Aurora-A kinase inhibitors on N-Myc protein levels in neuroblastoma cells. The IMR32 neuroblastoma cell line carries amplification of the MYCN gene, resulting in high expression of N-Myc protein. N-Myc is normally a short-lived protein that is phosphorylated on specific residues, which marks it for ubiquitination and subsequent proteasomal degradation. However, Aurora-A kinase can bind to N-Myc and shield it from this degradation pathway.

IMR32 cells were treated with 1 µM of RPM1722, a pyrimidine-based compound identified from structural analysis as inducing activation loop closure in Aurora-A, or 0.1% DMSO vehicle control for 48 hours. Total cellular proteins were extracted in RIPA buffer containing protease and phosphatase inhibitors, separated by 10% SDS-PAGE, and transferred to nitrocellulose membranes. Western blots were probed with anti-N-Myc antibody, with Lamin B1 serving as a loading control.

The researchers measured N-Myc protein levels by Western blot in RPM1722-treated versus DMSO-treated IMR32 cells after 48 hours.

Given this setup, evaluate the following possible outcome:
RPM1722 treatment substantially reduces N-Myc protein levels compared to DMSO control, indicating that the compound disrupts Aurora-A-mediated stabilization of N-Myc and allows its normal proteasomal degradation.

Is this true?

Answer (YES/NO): NO